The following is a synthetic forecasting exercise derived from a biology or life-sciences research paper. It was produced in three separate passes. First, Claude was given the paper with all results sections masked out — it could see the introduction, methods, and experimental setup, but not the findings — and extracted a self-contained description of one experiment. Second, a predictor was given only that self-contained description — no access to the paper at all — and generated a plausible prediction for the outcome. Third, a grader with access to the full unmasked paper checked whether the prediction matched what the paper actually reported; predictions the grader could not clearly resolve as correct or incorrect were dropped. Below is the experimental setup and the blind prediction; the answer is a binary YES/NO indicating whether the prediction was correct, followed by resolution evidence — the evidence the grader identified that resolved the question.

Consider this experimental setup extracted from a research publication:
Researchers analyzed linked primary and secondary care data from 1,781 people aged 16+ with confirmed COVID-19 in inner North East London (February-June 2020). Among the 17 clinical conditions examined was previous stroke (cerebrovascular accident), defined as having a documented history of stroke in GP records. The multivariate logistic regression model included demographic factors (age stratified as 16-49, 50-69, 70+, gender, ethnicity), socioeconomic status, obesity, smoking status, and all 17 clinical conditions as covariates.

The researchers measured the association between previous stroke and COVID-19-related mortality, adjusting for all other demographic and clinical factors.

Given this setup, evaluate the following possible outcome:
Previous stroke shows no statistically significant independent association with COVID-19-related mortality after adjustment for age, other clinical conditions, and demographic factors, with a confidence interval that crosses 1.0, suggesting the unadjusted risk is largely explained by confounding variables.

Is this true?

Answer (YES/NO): NO